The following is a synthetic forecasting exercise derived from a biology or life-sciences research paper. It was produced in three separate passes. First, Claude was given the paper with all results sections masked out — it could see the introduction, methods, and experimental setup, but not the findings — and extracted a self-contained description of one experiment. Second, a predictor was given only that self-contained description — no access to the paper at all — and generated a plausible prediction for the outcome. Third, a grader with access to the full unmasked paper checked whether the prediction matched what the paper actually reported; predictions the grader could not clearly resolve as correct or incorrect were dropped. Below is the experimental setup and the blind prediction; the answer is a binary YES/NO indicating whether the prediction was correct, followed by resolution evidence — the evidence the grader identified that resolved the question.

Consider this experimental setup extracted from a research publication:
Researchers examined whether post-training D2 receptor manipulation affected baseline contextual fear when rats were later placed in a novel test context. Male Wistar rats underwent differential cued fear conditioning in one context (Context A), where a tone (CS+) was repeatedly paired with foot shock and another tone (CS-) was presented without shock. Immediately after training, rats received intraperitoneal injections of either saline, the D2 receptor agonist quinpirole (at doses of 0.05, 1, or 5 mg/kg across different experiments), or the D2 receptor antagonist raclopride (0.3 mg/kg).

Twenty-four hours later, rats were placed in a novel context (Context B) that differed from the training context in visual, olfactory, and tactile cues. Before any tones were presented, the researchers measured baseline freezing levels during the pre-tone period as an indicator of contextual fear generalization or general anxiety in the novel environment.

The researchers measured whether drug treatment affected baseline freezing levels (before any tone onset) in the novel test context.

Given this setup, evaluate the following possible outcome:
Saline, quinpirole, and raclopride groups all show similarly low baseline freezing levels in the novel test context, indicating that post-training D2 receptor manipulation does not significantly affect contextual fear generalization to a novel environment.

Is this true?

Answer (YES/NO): YES